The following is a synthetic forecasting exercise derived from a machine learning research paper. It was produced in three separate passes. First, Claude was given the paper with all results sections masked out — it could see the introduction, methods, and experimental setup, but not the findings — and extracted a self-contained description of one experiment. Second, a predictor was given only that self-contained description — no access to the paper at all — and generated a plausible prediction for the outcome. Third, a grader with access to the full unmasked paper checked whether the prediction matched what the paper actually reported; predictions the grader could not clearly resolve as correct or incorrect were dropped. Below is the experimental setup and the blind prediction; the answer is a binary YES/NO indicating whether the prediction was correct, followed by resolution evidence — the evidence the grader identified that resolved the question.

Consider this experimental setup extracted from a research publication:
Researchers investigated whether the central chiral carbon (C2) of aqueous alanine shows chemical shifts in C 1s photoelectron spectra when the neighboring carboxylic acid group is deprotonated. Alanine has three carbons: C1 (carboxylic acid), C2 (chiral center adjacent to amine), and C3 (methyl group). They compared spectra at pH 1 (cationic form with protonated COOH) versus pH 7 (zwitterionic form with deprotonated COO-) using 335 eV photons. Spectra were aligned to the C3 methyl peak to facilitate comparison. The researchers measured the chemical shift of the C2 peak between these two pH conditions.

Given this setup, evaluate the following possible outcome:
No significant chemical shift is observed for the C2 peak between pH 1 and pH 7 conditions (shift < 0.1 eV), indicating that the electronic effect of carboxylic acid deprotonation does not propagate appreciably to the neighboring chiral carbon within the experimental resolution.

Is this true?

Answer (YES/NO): YES